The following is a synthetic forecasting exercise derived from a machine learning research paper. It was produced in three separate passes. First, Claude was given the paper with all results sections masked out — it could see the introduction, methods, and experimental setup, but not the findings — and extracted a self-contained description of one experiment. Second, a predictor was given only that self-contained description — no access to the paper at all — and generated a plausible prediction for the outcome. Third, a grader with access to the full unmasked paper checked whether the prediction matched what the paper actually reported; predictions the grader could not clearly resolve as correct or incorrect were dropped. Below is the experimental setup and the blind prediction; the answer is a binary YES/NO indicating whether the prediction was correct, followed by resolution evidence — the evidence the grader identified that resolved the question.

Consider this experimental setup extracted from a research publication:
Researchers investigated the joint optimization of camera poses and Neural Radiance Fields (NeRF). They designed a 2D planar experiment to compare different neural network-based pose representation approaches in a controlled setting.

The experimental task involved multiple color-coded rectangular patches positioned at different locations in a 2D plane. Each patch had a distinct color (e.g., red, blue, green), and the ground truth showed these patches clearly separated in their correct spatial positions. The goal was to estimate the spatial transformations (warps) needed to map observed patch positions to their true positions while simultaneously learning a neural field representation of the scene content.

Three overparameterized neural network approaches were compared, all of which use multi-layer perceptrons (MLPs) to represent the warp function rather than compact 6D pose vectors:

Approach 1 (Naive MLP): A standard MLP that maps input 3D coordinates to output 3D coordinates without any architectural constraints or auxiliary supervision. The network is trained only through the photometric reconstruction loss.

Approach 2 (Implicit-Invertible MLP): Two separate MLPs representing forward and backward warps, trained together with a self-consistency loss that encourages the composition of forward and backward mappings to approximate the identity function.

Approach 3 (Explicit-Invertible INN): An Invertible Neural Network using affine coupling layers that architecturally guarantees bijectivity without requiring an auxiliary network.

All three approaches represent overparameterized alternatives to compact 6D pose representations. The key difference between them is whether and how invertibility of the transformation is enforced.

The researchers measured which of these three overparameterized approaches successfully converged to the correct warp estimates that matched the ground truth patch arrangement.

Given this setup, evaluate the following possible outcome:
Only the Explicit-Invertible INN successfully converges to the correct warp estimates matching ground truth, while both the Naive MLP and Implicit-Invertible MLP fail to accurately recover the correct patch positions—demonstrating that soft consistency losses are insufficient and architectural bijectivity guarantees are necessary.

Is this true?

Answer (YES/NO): NO